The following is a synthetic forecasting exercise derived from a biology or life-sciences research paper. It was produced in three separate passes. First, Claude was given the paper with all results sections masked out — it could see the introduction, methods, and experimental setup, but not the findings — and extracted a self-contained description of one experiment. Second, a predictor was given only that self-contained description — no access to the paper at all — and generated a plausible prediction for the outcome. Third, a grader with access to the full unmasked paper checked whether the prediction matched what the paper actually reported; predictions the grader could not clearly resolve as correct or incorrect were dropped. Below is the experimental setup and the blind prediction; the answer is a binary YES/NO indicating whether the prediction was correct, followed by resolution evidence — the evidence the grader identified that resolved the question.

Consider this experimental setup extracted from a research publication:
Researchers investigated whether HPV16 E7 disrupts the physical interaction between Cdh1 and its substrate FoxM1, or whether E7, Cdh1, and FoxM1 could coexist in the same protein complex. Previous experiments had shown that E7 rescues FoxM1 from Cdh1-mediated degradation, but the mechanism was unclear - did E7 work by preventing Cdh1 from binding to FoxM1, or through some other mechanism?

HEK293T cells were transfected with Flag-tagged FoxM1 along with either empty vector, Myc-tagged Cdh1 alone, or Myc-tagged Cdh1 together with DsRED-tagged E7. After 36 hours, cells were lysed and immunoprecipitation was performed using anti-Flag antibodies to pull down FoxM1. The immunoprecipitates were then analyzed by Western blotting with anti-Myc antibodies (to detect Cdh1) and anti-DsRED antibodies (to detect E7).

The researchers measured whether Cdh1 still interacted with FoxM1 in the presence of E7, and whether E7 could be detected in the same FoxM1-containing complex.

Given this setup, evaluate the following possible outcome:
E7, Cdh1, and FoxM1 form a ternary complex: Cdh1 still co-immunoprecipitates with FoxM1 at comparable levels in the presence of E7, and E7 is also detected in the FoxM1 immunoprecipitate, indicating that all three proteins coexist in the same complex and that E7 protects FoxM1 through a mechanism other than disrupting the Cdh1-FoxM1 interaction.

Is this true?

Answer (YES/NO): YES